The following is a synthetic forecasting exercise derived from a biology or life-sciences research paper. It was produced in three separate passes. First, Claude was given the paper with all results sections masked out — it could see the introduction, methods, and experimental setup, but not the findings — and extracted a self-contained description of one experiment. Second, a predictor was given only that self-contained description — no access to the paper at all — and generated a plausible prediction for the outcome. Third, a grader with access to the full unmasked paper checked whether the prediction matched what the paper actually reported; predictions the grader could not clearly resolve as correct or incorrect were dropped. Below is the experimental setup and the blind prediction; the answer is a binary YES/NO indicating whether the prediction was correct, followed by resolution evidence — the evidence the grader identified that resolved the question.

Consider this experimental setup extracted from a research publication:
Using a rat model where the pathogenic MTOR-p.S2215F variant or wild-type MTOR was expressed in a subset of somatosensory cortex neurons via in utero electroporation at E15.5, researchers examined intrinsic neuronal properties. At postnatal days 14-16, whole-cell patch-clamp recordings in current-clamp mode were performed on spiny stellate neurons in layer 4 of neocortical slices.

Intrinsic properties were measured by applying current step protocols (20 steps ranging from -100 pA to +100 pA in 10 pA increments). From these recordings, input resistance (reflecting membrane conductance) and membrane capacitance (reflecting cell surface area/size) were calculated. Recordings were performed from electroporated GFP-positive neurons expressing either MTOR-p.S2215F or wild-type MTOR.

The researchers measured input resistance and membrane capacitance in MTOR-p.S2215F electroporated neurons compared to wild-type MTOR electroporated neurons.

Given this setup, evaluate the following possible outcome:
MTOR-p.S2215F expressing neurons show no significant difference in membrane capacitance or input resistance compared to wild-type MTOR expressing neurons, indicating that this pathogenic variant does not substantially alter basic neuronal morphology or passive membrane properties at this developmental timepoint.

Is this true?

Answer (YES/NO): NO